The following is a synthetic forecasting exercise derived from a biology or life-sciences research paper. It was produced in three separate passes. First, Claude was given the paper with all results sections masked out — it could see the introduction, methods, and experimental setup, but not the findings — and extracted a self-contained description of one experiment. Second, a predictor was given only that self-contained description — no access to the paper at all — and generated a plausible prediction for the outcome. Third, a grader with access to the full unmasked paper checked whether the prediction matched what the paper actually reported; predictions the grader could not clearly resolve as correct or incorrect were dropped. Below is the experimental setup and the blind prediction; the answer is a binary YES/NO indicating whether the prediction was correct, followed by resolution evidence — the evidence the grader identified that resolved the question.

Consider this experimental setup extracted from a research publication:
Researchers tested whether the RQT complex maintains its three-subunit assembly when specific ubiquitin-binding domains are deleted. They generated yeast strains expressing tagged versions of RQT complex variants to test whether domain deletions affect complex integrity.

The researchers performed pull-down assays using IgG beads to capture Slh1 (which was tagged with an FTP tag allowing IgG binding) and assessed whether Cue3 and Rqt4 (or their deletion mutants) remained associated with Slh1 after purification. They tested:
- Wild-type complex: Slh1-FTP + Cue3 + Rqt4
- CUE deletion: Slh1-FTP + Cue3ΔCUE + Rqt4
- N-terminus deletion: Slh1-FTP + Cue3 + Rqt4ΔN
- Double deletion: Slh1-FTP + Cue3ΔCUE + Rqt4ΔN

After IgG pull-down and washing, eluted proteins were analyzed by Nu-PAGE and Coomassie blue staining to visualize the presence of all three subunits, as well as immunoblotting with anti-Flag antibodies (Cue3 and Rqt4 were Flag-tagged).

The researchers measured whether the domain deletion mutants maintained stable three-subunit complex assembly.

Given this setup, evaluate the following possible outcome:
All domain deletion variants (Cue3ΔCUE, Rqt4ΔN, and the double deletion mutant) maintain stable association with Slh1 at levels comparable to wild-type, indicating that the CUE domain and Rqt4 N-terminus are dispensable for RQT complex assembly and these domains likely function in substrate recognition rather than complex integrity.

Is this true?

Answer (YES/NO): YES